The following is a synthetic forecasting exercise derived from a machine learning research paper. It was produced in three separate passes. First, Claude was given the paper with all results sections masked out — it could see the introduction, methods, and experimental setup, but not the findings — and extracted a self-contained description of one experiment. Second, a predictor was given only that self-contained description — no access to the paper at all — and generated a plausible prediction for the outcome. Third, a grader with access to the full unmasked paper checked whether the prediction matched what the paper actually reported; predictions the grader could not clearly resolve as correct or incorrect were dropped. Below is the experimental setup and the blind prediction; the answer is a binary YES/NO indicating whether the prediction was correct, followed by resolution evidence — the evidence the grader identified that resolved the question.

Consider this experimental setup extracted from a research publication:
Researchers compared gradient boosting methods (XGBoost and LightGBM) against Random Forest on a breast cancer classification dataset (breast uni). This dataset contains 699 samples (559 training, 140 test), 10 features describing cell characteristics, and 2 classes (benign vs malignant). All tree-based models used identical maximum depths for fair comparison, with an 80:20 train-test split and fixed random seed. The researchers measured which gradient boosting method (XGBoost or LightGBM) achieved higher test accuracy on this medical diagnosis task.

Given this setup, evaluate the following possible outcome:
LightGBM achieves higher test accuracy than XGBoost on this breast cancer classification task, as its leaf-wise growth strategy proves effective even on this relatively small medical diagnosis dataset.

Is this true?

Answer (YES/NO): YES